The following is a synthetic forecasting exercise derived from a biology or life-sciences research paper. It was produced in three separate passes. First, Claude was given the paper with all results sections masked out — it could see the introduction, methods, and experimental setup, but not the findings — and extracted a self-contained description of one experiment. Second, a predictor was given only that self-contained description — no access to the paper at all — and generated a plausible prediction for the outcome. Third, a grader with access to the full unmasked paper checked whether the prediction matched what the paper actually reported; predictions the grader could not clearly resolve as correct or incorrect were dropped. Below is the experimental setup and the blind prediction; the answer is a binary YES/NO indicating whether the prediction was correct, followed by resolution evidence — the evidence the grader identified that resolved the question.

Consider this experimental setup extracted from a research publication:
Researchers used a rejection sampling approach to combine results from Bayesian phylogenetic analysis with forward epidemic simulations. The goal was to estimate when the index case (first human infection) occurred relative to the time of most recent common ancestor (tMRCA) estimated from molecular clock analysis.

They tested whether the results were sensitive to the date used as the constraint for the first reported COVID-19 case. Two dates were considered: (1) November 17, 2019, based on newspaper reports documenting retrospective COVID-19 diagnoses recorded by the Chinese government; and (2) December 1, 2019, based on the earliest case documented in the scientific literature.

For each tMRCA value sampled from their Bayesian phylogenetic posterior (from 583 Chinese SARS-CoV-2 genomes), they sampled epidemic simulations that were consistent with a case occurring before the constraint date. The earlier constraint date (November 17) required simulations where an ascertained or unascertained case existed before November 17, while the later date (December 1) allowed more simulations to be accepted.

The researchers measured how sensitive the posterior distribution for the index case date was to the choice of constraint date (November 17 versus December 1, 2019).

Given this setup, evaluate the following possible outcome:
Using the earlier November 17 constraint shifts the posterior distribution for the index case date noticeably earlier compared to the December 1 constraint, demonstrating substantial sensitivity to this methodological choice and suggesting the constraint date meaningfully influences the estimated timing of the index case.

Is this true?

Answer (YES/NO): YES